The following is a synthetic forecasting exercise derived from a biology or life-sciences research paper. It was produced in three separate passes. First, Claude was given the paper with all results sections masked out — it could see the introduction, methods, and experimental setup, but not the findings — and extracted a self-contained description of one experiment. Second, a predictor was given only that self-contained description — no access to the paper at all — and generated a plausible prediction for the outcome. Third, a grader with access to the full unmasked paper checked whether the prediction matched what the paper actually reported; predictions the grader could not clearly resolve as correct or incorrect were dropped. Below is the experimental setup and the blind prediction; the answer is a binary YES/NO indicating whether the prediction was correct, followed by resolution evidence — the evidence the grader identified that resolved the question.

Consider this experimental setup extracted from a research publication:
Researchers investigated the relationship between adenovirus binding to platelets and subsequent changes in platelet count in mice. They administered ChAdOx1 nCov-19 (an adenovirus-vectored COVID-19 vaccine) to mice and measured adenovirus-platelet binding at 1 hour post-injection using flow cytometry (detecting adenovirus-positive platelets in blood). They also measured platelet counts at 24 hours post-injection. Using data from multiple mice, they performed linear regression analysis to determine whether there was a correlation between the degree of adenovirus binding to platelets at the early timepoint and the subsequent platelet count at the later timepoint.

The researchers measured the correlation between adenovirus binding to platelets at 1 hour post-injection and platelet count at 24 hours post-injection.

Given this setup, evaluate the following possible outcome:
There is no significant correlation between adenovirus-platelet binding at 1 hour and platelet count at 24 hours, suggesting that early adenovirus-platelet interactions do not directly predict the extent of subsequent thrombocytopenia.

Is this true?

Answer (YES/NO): NO